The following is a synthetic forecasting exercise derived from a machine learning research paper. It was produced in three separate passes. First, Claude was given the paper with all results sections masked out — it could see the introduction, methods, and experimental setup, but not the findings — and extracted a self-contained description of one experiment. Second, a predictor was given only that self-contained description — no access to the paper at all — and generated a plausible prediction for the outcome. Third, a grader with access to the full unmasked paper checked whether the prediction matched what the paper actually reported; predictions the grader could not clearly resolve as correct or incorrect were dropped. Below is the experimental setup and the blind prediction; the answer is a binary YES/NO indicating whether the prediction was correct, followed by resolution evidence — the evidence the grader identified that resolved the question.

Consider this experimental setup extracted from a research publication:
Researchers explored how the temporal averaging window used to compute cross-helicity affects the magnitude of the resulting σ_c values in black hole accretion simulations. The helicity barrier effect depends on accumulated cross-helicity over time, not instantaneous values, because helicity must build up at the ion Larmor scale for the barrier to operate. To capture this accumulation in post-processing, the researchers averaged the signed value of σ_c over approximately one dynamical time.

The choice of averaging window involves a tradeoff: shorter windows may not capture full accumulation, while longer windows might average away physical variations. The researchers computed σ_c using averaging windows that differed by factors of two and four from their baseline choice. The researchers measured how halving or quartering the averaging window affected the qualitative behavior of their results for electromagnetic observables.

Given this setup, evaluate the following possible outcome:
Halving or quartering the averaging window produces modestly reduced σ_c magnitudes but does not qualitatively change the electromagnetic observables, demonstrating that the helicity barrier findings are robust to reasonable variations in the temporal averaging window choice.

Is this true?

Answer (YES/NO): NO